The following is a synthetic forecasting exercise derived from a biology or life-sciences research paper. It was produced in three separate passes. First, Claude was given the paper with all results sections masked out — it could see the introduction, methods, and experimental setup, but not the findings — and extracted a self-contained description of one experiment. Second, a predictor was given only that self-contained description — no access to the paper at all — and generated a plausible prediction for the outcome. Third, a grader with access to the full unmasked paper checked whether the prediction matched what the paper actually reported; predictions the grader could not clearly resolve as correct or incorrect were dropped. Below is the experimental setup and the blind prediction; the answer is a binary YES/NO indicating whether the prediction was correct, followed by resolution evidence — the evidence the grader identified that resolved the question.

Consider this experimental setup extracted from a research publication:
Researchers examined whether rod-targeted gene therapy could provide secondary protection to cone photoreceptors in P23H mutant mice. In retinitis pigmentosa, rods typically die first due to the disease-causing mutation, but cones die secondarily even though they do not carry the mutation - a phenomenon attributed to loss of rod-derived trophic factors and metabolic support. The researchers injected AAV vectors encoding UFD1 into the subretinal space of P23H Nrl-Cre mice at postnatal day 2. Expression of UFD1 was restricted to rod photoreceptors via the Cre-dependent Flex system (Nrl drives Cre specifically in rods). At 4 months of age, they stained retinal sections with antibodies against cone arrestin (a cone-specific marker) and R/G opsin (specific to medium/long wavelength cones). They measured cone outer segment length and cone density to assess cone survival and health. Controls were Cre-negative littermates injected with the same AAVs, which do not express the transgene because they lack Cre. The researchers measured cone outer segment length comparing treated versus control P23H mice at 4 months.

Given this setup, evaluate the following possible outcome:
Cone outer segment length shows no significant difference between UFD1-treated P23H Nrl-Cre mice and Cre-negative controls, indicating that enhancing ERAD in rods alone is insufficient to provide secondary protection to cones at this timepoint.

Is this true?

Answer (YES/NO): NO